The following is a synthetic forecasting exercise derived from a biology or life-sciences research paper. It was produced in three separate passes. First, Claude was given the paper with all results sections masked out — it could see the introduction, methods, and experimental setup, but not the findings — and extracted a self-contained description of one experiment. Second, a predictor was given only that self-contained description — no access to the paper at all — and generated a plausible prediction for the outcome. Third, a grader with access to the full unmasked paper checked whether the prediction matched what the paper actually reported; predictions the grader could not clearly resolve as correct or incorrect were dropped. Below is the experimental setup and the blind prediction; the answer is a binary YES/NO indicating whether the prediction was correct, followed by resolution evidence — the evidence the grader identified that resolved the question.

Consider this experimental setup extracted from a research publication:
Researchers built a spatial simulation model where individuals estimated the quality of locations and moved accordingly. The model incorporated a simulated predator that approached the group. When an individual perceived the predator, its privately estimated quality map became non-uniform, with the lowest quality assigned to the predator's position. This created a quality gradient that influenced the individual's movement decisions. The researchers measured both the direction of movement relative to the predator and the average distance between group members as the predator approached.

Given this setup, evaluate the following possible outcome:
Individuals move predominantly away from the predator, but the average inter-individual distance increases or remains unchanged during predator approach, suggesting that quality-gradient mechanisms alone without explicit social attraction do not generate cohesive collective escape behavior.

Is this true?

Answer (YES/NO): NO